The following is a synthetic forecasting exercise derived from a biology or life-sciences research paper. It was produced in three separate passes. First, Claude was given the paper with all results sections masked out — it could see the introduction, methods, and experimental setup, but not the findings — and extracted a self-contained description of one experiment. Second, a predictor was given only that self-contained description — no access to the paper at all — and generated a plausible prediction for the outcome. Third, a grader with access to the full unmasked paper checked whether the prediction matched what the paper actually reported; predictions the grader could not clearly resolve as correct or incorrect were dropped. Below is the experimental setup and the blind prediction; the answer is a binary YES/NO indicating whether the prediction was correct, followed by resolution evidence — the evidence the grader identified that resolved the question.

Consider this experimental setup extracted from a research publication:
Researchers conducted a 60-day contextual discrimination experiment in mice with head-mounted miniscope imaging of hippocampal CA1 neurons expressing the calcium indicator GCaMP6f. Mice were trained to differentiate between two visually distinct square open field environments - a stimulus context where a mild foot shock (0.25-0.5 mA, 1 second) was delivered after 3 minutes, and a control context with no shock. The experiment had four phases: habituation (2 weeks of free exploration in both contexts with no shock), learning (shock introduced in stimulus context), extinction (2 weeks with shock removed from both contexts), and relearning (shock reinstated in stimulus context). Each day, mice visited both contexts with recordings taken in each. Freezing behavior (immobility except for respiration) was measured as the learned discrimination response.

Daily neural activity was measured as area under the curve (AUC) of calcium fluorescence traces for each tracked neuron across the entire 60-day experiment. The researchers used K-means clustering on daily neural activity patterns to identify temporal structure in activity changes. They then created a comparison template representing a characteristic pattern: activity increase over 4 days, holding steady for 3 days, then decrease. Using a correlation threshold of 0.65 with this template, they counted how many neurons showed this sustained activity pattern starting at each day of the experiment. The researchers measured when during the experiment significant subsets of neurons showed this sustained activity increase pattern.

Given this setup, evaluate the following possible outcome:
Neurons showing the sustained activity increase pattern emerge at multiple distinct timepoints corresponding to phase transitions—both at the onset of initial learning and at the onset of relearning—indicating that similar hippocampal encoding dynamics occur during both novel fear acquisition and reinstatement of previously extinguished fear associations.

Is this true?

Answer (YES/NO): NO